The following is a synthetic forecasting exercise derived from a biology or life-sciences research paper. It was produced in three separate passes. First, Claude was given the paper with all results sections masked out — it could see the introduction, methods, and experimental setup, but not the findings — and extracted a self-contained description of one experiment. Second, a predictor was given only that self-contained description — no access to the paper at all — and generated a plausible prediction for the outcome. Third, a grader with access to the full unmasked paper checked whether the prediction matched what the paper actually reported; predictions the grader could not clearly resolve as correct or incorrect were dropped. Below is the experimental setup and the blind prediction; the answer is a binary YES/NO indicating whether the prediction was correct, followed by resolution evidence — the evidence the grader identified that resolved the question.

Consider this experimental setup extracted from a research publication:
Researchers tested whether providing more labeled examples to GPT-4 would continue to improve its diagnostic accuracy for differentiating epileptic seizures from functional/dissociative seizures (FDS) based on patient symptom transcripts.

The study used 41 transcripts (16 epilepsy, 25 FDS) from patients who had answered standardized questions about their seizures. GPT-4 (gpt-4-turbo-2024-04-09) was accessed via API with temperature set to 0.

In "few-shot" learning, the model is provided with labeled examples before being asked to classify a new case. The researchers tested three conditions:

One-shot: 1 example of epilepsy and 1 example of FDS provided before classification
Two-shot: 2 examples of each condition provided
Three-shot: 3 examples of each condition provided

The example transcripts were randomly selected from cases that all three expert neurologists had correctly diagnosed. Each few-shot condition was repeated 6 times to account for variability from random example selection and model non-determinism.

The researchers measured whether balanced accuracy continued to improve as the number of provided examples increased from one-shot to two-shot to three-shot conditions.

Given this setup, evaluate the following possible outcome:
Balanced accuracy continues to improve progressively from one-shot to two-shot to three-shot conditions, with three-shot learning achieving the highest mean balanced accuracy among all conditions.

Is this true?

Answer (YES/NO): NO